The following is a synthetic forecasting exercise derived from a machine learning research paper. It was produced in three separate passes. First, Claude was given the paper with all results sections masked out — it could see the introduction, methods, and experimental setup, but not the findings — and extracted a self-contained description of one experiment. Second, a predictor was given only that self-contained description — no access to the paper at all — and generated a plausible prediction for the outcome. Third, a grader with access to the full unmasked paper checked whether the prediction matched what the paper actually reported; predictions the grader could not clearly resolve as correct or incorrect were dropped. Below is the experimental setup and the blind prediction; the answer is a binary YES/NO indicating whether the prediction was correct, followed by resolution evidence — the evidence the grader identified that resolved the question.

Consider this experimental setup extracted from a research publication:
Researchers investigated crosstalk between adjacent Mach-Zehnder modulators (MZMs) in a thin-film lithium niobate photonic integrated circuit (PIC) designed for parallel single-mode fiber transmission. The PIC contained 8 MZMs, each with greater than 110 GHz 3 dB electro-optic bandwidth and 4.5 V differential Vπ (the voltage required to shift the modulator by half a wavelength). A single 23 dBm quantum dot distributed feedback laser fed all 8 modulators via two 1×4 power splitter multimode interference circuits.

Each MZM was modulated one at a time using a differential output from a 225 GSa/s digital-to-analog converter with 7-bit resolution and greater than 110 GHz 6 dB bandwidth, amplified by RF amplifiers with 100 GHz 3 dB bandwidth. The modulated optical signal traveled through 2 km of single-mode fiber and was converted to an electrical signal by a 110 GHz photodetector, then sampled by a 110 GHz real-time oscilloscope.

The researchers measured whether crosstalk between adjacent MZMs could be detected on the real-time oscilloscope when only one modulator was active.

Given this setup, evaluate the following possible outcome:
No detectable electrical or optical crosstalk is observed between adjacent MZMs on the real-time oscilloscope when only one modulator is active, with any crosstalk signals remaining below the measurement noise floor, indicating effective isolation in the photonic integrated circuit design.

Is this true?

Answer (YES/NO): YES